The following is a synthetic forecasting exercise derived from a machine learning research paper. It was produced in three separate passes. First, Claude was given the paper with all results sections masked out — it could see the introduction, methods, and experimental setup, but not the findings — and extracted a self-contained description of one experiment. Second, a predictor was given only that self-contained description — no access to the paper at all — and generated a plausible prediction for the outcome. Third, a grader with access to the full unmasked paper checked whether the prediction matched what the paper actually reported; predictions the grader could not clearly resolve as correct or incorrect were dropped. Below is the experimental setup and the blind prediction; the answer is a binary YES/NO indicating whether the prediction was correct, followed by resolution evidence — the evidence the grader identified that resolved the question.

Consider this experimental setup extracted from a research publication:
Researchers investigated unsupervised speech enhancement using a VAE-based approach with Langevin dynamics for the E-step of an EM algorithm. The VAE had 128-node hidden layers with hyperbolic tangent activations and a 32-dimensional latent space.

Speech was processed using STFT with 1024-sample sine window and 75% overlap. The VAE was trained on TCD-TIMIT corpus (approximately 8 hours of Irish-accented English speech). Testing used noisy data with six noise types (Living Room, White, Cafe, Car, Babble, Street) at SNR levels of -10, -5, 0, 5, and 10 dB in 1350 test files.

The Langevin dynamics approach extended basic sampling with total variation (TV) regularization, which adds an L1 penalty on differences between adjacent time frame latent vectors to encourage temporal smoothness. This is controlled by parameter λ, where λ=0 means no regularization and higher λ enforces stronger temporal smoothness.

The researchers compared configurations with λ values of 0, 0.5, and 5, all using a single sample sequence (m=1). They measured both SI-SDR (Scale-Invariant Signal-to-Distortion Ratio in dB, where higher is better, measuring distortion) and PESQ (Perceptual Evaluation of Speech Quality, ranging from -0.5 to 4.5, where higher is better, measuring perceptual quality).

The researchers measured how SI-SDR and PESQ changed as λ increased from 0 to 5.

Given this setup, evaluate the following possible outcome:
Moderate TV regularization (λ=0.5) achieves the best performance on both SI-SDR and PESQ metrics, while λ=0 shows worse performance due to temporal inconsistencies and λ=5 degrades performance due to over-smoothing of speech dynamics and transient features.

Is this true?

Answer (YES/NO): NO